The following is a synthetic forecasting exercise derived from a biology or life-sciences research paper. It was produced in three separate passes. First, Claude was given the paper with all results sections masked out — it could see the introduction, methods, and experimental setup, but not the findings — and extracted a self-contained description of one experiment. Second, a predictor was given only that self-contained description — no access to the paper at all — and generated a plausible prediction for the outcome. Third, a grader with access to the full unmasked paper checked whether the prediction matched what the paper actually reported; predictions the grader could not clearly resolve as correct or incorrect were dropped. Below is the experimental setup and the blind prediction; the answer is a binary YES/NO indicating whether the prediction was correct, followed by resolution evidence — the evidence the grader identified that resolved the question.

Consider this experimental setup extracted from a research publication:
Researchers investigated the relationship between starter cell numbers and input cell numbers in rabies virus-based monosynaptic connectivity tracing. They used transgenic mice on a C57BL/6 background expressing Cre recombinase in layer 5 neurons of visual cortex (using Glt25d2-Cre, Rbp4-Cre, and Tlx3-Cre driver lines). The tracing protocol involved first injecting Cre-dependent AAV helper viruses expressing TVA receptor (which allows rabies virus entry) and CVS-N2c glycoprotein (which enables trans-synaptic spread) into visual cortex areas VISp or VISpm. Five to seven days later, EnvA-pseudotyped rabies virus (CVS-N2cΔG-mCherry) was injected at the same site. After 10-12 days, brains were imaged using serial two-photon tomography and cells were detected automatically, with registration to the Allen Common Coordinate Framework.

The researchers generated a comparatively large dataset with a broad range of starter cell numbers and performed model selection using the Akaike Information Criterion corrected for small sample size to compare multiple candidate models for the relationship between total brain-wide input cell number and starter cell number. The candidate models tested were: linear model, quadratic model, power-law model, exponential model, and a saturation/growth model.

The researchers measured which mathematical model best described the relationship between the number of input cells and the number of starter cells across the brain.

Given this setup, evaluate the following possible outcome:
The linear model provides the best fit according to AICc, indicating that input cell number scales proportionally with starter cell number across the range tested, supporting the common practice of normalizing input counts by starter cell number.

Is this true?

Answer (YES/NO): NO